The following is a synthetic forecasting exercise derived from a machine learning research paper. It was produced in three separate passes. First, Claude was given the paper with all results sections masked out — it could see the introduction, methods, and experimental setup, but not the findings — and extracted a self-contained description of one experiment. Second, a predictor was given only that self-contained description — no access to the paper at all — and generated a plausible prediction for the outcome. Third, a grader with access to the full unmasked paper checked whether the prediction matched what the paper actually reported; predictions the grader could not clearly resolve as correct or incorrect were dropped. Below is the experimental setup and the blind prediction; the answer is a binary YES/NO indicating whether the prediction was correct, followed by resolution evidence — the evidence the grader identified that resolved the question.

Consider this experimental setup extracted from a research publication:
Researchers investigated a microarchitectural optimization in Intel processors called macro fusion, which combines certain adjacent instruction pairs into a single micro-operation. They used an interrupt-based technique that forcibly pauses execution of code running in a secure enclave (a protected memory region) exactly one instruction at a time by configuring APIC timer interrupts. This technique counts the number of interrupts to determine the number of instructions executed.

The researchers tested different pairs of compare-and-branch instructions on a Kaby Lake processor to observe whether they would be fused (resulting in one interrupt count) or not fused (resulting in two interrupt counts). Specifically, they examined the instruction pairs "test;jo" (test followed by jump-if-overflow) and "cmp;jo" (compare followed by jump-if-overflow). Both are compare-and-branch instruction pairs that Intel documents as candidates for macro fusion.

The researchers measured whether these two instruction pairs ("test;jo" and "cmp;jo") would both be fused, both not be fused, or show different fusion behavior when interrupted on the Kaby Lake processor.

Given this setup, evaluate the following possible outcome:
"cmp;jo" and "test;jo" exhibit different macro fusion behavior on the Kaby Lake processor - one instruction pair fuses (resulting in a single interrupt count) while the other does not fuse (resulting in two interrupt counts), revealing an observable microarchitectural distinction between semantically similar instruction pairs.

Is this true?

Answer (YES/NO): YES